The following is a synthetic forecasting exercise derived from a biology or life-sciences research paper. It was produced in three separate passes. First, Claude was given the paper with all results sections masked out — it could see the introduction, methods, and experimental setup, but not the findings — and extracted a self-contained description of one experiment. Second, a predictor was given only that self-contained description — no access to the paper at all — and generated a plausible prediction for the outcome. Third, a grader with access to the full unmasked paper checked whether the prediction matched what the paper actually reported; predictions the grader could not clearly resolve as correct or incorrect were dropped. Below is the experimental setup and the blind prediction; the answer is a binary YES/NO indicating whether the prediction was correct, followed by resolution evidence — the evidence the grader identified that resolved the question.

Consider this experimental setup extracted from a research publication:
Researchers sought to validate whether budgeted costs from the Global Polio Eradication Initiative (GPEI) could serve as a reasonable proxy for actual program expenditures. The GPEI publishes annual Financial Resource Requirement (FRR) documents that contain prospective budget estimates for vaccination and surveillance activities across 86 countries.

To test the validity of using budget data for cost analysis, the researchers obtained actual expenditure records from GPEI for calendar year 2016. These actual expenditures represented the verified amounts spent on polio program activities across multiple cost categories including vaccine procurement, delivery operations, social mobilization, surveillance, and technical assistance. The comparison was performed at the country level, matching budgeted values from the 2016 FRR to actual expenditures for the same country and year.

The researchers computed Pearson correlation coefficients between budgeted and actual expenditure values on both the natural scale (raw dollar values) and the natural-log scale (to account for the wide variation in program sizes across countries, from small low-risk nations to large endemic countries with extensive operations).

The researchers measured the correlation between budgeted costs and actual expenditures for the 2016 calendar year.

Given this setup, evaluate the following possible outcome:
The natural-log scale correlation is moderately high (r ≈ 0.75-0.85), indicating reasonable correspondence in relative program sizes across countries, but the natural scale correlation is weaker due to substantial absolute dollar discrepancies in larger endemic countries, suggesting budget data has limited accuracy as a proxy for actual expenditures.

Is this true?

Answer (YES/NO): NO